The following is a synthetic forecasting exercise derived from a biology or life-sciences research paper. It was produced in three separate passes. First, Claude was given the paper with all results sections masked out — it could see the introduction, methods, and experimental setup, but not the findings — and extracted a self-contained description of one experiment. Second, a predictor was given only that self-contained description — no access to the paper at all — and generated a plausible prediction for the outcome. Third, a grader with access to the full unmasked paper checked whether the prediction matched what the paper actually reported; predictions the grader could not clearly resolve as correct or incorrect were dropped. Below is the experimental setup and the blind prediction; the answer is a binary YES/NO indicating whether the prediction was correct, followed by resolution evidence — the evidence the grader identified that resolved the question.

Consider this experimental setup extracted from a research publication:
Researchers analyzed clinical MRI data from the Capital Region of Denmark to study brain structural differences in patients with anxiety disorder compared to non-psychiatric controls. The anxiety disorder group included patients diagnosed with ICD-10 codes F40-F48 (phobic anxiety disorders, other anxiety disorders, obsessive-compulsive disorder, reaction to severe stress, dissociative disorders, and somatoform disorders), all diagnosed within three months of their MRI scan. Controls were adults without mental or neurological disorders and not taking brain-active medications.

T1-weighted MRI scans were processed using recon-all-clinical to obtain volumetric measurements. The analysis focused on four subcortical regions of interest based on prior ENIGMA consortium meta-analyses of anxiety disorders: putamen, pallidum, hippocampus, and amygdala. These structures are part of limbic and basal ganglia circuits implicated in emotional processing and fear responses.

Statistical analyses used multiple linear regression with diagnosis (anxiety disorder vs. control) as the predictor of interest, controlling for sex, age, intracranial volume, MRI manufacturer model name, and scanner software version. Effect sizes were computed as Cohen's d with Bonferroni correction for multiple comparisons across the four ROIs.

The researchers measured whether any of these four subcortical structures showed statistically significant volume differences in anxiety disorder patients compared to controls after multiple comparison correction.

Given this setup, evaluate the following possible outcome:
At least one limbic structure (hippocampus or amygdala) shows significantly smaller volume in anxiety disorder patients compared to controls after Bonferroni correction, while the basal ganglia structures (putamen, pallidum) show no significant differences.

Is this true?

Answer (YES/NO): NO